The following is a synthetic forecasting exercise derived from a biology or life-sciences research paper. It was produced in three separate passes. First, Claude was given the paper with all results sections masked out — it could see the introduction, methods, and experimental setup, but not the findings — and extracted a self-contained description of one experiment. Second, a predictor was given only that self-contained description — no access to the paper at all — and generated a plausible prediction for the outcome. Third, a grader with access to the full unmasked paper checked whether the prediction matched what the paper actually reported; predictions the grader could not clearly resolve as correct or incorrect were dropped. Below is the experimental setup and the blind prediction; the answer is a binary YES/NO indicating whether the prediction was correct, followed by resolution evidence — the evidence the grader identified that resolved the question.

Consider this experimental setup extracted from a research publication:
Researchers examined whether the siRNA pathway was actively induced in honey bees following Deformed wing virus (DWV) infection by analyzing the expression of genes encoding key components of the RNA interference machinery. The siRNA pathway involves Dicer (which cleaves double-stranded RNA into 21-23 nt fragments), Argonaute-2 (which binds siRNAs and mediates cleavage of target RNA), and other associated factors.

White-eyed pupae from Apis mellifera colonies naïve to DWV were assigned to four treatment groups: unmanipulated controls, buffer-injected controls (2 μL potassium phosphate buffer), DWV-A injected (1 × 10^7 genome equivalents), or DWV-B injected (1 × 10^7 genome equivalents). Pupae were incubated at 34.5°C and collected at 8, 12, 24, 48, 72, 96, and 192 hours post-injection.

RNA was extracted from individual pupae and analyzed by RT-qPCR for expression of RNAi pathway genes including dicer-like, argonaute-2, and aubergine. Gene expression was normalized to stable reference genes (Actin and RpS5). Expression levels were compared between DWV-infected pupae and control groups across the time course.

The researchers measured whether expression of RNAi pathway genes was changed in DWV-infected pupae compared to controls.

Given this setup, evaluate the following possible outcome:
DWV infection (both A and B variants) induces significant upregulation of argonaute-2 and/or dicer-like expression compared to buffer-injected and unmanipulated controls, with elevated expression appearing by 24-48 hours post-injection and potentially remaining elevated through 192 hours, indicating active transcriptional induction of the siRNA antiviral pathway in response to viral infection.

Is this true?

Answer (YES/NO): NO